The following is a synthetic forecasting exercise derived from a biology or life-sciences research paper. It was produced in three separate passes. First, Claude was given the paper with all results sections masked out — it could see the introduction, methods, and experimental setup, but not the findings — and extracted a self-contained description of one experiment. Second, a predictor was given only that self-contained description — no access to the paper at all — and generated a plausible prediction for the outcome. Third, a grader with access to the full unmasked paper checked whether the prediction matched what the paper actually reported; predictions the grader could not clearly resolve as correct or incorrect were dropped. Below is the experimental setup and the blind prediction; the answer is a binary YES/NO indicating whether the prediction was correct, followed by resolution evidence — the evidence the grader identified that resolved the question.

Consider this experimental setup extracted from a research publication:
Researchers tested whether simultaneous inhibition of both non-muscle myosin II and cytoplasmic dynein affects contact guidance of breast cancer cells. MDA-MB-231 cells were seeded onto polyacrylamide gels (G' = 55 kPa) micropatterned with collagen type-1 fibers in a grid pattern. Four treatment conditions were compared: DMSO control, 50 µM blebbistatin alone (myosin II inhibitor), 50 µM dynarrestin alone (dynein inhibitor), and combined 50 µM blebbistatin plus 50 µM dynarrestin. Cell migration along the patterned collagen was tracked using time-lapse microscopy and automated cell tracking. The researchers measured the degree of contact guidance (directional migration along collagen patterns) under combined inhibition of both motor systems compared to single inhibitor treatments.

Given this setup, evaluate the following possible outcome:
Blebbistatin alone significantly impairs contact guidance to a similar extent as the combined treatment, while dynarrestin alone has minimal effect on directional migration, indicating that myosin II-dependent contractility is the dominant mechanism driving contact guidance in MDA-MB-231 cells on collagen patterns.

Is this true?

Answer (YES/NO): NO